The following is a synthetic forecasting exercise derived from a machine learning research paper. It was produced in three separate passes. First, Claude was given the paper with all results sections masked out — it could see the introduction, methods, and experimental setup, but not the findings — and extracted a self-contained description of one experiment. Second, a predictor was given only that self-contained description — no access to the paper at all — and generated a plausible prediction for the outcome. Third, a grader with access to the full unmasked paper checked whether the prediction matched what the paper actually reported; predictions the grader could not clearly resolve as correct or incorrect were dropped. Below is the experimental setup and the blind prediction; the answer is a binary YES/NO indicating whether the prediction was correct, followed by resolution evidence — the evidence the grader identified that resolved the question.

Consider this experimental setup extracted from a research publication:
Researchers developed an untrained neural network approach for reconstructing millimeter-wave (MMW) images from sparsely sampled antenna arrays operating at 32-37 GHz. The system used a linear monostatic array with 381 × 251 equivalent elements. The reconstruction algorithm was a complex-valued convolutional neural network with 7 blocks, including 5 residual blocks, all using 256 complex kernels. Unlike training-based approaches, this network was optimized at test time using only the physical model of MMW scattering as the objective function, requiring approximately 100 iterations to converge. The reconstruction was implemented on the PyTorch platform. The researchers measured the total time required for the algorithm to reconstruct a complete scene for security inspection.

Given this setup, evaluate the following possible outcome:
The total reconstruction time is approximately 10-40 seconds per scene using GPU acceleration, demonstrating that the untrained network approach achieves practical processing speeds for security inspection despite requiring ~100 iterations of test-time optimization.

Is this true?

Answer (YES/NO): NO